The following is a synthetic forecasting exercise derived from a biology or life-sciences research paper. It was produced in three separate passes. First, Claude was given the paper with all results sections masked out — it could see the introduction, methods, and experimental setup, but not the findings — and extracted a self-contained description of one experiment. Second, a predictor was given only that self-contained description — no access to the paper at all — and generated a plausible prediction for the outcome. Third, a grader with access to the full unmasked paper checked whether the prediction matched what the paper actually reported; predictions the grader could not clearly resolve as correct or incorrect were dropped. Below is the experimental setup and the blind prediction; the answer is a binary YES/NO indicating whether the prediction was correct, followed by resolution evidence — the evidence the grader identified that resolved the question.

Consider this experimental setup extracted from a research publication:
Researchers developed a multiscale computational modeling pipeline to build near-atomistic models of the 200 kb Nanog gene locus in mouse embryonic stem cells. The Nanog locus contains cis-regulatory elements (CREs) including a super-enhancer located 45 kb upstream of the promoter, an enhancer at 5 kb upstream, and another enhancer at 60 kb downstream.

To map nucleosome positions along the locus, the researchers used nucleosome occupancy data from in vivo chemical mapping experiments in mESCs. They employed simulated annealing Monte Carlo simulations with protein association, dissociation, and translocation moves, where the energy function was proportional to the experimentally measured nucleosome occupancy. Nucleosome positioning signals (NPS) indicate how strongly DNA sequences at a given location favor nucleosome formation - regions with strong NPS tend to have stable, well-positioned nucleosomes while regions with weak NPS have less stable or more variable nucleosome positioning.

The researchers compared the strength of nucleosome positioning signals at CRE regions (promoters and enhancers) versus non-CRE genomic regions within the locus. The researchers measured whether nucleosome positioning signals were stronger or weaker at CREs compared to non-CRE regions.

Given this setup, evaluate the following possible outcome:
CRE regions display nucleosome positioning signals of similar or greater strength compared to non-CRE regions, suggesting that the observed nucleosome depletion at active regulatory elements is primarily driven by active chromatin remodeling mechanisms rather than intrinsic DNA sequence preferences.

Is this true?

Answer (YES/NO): NO